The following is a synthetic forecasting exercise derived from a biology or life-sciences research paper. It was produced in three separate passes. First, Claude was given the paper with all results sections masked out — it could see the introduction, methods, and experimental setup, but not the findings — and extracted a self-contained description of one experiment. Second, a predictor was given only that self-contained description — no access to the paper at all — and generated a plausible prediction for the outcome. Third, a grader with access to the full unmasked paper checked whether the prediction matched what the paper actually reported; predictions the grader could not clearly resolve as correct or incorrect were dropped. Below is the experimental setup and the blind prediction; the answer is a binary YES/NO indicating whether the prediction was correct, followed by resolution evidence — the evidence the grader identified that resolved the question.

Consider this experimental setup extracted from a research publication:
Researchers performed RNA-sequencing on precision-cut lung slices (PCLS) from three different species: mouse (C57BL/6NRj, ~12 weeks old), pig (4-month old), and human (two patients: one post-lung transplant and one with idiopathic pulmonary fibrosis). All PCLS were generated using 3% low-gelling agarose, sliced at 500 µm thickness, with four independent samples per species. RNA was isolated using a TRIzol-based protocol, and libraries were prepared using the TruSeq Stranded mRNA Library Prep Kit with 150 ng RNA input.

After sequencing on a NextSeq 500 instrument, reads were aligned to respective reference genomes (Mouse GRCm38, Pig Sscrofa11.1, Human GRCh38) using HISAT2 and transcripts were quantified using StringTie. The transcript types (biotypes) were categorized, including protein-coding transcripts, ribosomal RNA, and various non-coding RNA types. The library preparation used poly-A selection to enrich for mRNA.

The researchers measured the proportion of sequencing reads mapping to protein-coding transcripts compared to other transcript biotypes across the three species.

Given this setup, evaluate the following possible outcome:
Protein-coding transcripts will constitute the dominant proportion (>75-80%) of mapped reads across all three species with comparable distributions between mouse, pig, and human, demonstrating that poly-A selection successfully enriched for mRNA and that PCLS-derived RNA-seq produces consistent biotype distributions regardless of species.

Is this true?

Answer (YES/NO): NO